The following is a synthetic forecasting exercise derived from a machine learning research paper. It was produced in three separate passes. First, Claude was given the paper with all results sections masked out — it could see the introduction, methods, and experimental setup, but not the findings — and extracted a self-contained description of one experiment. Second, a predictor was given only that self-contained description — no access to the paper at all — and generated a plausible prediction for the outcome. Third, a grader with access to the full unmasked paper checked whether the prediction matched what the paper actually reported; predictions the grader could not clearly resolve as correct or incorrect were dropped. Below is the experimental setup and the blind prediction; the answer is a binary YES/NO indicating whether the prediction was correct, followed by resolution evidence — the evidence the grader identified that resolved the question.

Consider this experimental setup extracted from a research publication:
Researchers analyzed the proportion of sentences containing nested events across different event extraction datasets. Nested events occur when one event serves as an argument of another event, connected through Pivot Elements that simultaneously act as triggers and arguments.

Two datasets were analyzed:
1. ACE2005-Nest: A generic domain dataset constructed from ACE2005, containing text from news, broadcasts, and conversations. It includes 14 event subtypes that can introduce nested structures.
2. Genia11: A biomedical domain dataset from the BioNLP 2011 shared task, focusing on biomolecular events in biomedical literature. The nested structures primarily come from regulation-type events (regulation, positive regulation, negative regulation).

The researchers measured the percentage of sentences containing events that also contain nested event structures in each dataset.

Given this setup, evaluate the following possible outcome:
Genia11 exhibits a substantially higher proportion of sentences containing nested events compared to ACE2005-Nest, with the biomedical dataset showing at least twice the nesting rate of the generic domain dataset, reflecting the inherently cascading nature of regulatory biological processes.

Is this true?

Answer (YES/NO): NO